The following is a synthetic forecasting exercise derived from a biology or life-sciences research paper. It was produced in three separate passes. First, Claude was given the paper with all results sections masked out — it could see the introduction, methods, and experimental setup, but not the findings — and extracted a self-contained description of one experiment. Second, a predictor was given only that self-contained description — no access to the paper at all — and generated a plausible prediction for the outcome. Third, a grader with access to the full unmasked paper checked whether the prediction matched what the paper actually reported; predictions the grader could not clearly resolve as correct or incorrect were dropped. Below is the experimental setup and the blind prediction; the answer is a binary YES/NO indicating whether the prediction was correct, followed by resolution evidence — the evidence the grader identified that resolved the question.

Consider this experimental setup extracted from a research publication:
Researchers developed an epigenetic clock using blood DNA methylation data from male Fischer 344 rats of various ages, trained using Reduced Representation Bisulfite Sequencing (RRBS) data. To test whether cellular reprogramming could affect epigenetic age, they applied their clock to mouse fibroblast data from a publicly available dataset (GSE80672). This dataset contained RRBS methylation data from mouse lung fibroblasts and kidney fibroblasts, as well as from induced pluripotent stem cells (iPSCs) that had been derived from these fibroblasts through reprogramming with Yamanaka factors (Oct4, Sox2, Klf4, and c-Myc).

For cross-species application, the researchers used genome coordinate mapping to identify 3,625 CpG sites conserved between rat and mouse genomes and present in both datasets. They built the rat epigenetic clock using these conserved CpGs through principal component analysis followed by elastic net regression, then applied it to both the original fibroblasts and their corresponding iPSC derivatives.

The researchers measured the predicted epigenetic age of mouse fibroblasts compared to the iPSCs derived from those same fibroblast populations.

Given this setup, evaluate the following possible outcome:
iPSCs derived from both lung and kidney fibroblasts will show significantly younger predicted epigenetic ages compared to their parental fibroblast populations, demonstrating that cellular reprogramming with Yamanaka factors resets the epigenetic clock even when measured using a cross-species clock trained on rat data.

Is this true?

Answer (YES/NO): YES